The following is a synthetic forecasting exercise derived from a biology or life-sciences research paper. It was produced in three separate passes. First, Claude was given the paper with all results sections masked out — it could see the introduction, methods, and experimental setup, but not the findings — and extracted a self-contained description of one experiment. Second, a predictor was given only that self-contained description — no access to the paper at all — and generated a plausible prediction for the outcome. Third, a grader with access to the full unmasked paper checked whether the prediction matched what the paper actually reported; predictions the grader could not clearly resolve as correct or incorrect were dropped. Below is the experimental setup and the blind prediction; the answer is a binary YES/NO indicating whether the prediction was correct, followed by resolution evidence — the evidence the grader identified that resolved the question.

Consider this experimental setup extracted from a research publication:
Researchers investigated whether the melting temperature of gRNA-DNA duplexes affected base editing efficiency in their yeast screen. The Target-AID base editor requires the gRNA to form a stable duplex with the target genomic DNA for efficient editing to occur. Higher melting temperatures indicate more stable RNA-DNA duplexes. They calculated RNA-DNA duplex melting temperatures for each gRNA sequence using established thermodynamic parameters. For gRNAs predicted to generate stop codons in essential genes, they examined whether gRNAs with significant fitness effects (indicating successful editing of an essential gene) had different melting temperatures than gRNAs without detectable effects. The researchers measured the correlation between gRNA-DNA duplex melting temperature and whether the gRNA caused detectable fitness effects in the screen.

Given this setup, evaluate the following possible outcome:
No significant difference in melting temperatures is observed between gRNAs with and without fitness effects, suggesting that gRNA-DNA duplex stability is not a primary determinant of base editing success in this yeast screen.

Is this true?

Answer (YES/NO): NO